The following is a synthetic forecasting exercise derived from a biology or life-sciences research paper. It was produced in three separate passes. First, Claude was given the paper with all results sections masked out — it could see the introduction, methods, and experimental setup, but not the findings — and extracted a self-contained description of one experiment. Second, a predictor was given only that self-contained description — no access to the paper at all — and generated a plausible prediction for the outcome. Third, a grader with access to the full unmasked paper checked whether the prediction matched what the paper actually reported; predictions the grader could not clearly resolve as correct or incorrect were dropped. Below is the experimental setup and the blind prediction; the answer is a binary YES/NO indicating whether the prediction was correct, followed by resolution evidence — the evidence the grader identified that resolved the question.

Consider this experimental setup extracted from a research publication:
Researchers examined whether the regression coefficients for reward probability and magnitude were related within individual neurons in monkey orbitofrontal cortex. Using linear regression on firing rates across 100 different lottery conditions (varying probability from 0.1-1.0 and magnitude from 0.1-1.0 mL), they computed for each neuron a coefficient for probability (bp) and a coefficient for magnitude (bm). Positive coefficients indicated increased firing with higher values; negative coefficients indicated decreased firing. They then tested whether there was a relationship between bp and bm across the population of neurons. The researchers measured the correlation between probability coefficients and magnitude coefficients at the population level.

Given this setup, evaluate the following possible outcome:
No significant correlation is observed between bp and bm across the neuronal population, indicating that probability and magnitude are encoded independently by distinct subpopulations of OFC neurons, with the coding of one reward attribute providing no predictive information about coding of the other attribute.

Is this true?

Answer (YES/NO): NO